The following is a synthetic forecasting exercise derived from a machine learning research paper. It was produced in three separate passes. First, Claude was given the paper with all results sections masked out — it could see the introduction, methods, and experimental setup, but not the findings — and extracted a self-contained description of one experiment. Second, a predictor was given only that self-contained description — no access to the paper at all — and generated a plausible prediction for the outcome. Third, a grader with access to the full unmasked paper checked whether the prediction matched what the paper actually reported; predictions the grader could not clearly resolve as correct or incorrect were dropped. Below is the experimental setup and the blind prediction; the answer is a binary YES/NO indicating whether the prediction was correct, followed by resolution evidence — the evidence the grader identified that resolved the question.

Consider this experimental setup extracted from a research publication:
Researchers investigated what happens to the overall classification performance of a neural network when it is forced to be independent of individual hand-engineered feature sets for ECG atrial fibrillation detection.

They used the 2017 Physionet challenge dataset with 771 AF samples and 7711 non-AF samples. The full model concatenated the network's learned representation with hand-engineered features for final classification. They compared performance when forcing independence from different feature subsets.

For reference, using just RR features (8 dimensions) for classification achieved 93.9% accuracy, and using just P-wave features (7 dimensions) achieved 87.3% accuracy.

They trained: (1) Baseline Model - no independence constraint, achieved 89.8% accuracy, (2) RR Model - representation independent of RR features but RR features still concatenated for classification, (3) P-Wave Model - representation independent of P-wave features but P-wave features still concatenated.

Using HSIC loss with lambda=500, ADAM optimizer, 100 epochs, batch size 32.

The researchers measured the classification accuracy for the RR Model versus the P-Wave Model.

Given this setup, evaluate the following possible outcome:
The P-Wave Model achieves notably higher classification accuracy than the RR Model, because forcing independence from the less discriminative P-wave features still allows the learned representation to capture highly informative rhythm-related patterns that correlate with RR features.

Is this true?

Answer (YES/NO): NO